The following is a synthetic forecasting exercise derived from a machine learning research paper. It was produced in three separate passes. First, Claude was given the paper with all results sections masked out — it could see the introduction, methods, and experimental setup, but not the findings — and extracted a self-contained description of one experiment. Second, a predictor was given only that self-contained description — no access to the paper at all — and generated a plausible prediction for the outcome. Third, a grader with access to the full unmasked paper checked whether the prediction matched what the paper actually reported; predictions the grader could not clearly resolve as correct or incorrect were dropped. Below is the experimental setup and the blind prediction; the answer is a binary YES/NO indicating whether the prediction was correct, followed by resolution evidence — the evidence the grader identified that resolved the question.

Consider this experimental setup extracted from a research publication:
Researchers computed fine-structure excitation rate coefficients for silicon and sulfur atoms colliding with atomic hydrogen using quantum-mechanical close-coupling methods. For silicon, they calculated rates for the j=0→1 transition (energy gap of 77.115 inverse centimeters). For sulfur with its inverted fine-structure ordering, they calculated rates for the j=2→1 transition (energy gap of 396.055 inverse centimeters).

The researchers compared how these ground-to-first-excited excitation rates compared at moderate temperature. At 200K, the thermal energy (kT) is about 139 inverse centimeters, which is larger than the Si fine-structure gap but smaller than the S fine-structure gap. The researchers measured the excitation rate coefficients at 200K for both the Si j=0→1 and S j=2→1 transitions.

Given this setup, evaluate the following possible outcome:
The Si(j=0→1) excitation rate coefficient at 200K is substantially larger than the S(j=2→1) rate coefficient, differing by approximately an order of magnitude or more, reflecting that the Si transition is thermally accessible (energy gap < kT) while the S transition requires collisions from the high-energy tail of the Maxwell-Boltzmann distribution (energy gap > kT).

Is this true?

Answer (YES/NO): YES